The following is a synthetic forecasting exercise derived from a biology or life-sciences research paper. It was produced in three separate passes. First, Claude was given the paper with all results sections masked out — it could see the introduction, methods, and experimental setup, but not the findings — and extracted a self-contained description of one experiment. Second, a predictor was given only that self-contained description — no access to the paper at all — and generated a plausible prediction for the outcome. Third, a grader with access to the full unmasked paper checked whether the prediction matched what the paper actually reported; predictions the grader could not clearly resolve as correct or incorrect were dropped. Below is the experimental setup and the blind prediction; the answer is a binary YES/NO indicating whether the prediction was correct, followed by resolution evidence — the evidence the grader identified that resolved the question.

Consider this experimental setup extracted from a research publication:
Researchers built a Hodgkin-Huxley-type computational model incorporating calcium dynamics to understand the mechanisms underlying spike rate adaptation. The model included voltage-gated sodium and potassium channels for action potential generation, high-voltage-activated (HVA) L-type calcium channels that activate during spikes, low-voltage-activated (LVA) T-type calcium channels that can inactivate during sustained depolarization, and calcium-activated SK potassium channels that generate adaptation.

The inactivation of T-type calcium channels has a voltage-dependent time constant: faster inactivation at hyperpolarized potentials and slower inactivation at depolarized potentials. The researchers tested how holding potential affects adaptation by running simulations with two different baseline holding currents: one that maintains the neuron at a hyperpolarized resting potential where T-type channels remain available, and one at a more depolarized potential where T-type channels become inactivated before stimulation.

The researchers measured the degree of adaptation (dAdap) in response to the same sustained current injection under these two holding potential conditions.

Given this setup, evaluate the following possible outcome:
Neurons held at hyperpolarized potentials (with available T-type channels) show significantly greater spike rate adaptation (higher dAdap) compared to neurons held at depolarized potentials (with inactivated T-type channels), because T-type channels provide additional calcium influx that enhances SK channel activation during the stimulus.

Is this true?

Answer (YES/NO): NO